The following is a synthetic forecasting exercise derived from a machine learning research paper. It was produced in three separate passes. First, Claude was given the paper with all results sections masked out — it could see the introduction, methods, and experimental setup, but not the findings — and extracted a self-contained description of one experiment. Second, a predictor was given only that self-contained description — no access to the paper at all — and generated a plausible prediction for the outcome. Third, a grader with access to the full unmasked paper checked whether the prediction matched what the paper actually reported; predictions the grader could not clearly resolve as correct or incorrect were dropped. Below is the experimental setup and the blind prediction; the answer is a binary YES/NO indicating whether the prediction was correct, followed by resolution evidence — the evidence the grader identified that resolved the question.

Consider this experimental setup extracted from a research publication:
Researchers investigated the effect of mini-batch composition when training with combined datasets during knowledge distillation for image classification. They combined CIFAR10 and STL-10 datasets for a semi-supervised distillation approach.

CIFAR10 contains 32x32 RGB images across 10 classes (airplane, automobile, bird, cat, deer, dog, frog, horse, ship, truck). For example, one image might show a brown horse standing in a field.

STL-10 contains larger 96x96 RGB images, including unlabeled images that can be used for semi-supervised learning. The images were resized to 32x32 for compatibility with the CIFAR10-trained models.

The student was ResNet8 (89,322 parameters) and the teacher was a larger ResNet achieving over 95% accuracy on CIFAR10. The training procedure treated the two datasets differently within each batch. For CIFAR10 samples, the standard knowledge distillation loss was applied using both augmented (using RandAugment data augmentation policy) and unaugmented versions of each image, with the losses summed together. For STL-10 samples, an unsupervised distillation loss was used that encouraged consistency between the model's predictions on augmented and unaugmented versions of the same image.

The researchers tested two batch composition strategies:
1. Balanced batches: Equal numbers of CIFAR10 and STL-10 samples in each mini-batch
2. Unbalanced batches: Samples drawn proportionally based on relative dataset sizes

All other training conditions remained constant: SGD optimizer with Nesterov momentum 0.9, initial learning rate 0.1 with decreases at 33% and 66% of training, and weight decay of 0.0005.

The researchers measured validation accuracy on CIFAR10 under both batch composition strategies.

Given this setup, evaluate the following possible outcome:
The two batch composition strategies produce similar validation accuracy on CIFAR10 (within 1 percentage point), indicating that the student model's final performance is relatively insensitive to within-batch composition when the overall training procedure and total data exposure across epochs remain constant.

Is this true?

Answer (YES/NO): NO